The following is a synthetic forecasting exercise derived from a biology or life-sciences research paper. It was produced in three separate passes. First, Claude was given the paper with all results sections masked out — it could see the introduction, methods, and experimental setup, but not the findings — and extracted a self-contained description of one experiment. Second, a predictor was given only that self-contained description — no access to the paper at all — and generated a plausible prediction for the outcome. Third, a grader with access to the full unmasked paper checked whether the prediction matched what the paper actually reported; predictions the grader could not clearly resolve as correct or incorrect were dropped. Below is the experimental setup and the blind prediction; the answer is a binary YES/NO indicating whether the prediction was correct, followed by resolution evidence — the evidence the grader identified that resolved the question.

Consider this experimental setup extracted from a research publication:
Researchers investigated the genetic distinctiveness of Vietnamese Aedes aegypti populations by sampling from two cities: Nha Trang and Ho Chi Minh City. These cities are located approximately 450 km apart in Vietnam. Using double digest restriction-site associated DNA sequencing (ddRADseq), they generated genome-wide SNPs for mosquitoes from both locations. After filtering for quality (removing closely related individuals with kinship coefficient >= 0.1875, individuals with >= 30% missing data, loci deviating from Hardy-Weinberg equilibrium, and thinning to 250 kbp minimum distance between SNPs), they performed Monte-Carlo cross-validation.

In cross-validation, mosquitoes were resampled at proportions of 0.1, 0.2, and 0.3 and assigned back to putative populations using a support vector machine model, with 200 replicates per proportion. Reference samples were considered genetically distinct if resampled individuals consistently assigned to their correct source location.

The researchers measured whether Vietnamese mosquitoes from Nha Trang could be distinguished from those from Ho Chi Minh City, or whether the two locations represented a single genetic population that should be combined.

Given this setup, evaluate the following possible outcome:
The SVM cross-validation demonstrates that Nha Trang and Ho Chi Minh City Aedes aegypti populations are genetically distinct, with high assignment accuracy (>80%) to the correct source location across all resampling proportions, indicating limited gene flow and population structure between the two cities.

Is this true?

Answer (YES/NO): NO